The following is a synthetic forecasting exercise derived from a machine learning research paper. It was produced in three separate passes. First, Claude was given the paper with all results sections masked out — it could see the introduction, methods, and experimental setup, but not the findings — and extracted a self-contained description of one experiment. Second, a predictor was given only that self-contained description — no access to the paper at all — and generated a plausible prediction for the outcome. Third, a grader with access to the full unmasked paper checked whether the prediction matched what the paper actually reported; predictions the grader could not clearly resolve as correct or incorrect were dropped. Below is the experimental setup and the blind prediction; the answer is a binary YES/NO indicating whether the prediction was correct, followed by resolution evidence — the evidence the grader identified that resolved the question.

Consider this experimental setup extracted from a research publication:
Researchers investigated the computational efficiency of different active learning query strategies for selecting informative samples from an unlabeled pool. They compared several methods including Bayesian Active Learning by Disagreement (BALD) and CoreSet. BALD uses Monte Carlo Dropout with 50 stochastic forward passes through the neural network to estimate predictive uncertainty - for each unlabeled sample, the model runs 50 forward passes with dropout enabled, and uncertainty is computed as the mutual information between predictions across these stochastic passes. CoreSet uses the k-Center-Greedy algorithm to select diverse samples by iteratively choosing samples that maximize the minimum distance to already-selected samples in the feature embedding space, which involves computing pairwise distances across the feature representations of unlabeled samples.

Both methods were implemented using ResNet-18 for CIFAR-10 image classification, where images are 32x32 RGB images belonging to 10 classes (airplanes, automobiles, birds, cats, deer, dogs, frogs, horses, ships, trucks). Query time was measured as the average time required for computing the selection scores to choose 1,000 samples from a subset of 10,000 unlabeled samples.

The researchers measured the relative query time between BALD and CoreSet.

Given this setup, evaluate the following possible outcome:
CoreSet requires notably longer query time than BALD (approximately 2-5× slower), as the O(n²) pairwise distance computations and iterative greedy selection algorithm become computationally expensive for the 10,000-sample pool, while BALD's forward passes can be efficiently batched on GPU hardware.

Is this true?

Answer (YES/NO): NO